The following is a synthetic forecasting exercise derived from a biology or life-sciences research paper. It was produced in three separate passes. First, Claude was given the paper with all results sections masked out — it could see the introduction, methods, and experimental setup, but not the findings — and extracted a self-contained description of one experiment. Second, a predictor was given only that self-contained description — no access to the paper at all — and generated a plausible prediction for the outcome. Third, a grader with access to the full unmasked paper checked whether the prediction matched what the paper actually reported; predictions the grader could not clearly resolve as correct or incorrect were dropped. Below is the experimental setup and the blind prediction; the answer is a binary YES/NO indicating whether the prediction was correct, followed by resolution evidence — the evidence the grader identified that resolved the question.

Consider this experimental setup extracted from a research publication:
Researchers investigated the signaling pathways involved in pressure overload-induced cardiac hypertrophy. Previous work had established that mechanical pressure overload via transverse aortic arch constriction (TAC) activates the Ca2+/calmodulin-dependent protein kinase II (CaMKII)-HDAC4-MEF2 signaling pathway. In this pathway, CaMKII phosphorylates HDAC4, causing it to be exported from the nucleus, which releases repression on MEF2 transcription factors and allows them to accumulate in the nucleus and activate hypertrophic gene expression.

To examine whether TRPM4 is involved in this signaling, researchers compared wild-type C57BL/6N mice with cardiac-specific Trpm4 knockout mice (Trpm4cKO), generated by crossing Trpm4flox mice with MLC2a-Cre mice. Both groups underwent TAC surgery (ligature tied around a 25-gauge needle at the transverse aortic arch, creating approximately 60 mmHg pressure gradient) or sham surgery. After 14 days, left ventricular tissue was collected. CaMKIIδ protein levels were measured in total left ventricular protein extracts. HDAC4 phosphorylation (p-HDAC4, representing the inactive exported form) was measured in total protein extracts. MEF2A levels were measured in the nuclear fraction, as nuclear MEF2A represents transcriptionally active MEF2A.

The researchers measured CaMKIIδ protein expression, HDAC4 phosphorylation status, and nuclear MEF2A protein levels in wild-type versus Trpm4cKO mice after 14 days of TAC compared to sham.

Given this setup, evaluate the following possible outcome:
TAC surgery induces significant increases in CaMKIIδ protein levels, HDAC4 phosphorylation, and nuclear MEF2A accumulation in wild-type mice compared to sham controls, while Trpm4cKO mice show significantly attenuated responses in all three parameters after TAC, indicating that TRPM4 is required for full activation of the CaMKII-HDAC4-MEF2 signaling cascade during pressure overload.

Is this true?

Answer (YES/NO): NO